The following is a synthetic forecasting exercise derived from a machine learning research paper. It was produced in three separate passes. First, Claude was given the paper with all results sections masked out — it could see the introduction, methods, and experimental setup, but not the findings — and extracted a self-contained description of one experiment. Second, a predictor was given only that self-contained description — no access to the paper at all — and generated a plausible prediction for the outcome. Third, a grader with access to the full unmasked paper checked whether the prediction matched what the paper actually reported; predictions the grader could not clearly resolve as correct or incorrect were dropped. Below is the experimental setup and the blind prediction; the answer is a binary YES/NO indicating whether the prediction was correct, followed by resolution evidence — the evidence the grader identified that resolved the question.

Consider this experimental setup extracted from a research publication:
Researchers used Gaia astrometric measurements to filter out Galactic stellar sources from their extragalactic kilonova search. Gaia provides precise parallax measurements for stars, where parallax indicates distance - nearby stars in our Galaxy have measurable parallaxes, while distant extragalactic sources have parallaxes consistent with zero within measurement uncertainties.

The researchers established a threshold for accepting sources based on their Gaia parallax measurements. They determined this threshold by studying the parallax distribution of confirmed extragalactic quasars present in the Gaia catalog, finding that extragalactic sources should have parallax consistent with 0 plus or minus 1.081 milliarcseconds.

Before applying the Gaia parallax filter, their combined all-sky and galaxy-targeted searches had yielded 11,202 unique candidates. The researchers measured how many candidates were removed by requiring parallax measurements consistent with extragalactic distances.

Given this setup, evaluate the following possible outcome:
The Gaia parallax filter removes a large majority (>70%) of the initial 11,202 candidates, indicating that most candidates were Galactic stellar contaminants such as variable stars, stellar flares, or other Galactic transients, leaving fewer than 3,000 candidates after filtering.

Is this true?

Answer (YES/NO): NO